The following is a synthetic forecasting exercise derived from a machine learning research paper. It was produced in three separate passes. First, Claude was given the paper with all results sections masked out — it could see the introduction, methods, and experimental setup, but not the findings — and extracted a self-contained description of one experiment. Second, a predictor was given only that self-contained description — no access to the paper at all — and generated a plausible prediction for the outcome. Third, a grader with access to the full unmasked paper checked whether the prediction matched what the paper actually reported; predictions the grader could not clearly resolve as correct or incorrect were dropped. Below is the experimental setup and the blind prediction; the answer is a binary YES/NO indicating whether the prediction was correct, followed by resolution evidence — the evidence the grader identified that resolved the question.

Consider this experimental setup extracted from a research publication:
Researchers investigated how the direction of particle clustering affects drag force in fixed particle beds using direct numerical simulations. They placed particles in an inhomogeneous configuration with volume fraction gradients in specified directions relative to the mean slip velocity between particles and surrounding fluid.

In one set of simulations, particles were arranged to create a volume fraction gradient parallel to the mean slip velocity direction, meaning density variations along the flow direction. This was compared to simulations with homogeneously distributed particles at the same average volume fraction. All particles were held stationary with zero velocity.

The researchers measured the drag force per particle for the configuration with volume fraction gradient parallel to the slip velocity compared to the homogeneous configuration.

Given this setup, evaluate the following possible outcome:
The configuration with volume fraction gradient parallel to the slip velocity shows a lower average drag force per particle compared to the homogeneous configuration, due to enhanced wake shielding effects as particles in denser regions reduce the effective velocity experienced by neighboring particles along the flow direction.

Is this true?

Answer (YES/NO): NO